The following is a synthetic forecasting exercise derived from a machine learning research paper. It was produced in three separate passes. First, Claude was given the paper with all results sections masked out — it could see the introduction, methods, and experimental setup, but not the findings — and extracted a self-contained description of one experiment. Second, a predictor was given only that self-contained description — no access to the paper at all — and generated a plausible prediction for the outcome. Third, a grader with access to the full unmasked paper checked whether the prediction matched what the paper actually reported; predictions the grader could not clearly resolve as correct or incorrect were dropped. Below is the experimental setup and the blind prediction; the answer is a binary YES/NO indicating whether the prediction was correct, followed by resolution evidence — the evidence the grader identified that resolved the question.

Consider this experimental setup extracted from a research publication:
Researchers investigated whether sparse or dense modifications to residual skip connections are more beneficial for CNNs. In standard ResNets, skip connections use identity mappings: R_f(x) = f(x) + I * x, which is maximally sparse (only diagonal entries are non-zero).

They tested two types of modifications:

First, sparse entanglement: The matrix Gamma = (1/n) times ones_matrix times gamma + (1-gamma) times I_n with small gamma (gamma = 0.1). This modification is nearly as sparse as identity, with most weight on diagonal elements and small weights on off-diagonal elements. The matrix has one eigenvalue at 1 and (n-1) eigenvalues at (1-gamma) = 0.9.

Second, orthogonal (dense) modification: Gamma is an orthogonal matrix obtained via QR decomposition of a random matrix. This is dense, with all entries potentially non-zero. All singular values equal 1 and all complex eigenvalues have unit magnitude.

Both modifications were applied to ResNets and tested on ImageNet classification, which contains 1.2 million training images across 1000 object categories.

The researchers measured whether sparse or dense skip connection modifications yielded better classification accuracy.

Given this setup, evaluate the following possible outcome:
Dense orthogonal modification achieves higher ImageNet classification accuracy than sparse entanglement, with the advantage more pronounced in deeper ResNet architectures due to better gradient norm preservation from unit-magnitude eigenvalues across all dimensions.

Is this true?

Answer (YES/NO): NO